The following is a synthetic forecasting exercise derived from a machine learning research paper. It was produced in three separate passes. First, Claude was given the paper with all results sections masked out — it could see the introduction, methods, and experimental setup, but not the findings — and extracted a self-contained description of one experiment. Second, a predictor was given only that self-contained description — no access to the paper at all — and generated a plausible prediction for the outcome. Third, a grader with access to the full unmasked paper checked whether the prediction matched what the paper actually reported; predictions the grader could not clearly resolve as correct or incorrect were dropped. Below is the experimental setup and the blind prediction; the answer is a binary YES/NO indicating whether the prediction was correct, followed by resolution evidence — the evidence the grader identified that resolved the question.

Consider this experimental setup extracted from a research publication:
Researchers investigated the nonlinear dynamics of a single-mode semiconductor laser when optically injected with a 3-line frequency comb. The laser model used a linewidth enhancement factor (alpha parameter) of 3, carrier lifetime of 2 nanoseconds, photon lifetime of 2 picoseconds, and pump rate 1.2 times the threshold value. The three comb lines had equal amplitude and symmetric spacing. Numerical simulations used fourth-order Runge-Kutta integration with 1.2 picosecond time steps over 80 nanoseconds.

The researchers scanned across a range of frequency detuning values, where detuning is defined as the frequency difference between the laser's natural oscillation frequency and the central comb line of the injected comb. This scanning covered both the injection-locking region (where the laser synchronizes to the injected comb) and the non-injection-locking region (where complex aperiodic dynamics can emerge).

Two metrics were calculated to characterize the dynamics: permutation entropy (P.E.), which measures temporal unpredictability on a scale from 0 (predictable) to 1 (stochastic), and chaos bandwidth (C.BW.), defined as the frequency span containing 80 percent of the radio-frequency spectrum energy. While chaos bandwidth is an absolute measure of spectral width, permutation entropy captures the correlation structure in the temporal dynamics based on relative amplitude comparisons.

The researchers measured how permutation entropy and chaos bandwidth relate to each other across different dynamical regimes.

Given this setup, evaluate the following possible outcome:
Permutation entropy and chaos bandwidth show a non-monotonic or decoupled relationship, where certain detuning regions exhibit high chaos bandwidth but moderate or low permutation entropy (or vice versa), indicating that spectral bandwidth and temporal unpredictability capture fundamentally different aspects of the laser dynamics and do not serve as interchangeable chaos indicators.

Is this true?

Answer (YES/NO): YES